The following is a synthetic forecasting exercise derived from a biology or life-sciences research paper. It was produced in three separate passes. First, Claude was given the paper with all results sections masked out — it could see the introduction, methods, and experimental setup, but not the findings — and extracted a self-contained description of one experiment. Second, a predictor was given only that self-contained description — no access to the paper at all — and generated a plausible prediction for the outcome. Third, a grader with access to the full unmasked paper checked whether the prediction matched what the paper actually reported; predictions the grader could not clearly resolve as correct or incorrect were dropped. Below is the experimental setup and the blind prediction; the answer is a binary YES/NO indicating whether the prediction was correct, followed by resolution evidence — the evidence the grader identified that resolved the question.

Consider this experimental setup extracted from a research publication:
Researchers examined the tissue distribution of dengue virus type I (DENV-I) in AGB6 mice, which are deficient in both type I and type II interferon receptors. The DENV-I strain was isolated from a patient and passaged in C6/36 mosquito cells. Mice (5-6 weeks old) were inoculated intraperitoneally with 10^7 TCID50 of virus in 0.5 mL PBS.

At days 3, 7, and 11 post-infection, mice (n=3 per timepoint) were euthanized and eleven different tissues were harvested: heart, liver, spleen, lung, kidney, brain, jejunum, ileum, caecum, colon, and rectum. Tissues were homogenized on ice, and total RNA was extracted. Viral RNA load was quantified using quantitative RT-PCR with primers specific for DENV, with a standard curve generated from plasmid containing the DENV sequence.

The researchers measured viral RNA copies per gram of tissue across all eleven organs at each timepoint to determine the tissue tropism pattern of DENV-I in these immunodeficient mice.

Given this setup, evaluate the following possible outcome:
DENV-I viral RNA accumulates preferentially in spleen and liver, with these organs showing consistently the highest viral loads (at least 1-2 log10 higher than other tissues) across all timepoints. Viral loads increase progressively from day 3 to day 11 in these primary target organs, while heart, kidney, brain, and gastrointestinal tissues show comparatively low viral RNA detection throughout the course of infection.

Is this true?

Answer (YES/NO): NO